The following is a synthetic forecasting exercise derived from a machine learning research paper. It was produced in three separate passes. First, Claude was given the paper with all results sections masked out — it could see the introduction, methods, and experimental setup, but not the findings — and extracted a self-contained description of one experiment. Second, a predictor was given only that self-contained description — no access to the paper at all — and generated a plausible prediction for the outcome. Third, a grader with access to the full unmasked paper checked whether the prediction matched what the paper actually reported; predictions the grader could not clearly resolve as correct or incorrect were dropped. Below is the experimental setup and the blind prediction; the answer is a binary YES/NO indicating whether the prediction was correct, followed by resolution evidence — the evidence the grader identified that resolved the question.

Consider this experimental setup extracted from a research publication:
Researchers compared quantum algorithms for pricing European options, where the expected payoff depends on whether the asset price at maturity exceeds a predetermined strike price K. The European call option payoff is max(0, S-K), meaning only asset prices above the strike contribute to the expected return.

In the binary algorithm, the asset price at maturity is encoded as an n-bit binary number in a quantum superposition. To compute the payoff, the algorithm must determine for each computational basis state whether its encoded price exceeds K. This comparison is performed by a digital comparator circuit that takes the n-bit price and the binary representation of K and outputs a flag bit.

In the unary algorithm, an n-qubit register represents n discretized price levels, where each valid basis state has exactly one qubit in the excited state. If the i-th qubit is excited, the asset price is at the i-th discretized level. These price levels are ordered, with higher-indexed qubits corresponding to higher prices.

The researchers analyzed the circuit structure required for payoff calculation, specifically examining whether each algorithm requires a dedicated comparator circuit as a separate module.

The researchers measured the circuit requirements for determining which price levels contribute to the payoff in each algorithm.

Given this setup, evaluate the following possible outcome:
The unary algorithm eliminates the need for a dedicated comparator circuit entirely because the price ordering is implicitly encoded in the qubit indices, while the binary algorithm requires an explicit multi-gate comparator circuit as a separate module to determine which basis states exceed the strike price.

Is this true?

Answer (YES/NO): YES